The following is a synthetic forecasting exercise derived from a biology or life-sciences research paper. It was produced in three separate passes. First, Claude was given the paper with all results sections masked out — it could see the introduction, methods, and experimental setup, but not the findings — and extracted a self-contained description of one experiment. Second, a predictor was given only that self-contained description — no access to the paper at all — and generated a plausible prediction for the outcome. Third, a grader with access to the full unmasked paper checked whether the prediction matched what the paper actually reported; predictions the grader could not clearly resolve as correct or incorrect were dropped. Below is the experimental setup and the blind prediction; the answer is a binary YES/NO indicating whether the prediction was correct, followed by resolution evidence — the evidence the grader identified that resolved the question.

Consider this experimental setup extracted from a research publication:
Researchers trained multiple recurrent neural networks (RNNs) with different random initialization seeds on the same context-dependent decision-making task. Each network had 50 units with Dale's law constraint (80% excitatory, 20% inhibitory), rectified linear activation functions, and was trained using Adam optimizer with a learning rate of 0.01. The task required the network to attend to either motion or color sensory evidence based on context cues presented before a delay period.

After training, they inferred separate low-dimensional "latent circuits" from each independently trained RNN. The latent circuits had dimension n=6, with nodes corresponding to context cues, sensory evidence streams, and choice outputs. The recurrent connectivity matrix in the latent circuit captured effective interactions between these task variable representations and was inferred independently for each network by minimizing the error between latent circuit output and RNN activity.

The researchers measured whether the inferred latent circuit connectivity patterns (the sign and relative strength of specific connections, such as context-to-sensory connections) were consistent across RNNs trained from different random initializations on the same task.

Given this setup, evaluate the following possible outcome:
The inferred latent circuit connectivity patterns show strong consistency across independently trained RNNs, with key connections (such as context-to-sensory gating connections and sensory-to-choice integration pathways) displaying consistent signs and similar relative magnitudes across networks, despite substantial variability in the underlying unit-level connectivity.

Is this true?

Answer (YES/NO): NO